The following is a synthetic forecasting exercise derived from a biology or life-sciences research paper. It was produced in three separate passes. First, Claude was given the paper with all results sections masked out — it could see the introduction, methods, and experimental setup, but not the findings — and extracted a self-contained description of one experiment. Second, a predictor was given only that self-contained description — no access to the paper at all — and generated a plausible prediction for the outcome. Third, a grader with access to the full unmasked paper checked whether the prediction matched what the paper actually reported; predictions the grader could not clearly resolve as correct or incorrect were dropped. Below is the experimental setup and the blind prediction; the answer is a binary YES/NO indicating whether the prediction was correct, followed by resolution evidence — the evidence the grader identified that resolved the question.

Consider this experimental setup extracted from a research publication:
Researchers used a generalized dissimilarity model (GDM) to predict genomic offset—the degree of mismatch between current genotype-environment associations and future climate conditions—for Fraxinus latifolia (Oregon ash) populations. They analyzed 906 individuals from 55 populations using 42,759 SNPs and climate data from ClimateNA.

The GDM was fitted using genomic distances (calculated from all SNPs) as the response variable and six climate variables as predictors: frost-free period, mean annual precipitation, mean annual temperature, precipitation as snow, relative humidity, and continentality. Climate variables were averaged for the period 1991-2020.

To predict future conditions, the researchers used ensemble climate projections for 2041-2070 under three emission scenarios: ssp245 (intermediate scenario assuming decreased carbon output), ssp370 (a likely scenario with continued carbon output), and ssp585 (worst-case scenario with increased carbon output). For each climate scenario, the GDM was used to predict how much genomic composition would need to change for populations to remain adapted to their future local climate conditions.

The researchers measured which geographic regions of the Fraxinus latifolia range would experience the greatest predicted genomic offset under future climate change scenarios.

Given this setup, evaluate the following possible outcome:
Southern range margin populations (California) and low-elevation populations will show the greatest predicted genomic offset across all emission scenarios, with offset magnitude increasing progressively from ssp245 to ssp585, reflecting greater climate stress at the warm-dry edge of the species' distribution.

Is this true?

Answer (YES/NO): NO